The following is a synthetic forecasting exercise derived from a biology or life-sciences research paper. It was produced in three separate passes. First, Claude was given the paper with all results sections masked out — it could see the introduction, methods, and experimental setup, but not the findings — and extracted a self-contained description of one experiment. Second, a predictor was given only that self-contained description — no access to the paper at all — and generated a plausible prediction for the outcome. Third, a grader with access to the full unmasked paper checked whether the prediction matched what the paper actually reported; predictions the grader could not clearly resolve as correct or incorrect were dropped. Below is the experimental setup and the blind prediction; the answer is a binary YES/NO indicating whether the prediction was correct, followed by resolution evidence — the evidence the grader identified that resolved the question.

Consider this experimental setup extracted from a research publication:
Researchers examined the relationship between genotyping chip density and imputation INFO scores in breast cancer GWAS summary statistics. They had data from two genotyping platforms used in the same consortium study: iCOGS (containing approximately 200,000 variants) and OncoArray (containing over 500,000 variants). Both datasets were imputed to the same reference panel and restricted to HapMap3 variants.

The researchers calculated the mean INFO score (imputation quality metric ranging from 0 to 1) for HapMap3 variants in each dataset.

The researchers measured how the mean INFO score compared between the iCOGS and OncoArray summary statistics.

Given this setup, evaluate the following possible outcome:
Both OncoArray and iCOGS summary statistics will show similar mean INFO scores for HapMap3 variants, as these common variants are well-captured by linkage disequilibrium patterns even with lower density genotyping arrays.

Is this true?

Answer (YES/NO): NO